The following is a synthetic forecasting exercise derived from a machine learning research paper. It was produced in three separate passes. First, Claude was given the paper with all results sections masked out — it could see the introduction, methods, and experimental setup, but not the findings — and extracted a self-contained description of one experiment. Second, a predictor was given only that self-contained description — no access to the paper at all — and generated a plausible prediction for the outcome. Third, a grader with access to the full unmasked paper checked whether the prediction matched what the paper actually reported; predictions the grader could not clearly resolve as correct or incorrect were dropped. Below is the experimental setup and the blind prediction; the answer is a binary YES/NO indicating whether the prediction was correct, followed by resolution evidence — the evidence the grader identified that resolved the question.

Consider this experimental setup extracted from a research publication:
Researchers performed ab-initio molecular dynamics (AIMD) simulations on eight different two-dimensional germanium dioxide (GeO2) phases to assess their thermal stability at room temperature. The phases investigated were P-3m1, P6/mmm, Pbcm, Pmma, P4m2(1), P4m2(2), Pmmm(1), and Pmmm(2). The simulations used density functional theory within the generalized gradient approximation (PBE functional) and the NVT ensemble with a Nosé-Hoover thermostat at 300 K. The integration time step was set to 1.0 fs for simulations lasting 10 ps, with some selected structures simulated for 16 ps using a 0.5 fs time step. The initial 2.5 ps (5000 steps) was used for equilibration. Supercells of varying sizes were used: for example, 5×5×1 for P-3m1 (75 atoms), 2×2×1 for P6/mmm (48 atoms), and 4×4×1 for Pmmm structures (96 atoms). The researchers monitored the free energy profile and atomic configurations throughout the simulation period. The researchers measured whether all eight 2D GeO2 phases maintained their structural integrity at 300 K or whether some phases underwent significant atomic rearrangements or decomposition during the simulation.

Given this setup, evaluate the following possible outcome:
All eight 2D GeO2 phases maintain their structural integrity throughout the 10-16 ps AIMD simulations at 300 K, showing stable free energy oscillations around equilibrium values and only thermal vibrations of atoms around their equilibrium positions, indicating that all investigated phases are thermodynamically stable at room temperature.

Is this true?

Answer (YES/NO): NO